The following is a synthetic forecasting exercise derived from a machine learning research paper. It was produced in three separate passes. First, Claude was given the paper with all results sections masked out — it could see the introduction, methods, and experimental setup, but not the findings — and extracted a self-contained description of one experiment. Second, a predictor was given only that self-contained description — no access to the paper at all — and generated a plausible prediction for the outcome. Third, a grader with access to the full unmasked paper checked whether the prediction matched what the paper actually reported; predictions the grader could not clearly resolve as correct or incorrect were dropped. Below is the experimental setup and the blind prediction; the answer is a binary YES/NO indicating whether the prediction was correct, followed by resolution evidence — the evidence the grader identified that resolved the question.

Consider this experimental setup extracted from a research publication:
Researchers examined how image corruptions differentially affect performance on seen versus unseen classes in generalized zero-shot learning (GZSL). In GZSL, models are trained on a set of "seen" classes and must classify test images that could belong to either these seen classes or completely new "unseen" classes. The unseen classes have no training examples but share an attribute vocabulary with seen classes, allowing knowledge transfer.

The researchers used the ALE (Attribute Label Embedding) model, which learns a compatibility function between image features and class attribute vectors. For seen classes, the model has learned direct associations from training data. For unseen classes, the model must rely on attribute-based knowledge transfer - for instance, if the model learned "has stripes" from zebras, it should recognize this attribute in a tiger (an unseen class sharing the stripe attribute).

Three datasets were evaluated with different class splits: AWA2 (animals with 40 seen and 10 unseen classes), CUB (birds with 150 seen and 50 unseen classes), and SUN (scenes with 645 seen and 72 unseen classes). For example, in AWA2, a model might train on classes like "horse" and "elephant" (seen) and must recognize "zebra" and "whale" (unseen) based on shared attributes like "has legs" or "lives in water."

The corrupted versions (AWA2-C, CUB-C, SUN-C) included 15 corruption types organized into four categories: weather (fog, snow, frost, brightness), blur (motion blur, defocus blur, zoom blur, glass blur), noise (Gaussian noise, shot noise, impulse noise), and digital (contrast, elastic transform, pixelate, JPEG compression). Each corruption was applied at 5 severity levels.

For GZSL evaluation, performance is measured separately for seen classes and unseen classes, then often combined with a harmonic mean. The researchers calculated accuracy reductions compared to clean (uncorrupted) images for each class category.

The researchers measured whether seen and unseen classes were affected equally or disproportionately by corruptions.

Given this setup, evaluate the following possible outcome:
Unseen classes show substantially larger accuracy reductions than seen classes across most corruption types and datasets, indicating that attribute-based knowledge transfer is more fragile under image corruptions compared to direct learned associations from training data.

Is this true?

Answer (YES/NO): NO